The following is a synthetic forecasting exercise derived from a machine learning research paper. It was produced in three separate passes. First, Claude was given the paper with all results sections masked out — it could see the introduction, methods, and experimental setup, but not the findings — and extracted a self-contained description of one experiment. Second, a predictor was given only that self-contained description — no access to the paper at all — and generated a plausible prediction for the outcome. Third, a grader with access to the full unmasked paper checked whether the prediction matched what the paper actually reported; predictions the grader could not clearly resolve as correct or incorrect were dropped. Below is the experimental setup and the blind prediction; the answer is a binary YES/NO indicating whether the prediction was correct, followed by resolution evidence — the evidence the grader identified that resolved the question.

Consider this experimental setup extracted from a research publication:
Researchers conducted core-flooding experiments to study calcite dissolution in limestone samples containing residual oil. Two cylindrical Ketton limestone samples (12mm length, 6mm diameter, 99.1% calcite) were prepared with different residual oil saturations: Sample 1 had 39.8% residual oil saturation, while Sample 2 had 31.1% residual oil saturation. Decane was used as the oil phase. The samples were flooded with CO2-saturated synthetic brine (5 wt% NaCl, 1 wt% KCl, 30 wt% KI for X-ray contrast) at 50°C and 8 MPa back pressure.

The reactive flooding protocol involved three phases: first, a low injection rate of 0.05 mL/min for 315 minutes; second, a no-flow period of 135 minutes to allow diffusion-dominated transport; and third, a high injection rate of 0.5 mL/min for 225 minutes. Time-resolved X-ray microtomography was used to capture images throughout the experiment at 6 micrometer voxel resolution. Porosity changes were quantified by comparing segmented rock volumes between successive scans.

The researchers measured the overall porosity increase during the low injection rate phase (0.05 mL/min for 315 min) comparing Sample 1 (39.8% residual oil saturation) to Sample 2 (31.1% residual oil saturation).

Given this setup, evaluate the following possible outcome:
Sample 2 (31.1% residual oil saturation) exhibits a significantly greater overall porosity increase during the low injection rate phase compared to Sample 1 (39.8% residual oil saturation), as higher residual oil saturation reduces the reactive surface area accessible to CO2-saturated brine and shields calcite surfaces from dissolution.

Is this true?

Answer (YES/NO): NO